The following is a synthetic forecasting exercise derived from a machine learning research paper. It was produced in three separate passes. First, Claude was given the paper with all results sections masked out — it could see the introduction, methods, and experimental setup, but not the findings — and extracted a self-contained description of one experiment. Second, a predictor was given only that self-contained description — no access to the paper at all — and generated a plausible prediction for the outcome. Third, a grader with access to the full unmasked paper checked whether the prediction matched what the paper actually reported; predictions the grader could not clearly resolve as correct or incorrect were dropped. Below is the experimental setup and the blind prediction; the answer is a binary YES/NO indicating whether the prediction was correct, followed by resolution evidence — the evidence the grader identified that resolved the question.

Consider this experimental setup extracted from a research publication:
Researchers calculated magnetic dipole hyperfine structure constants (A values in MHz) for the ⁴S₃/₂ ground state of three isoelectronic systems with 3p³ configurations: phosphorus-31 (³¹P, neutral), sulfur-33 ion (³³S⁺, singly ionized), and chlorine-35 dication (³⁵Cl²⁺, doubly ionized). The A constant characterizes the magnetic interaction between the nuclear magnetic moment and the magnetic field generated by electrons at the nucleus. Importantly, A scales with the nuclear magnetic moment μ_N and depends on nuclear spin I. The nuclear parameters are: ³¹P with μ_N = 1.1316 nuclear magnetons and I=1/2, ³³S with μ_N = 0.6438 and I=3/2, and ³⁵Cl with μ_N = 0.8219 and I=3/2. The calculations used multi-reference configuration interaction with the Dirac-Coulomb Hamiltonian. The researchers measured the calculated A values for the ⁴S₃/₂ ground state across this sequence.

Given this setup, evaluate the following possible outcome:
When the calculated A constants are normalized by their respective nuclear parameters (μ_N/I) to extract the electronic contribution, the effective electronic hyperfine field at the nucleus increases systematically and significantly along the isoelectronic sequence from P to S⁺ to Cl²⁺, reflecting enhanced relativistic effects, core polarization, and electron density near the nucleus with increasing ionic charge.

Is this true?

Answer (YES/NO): YES